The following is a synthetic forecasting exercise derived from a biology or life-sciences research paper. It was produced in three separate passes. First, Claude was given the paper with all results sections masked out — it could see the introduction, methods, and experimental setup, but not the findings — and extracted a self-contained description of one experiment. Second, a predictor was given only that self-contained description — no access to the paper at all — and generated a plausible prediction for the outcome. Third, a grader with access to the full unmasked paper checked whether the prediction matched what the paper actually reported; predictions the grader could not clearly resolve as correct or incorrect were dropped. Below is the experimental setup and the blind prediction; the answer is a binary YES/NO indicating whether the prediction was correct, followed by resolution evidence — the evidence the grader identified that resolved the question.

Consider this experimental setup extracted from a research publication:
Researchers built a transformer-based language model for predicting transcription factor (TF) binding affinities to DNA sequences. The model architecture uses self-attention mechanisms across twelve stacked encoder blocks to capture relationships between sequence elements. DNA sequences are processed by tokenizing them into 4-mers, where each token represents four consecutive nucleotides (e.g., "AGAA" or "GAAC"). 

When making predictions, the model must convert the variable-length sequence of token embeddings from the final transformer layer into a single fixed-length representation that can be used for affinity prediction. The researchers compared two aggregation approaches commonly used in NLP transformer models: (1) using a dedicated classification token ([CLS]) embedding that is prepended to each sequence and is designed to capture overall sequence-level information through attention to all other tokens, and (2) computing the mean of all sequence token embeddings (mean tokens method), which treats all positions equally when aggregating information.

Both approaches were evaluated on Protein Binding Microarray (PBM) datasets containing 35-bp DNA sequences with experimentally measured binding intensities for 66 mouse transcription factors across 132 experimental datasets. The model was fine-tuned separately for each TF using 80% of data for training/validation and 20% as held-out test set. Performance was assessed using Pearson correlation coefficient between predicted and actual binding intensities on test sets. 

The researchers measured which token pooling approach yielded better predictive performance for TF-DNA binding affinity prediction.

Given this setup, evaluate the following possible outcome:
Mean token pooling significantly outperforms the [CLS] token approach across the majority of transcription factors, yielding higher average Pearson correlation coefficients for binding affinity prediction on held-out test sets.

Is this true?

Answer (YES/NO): NO